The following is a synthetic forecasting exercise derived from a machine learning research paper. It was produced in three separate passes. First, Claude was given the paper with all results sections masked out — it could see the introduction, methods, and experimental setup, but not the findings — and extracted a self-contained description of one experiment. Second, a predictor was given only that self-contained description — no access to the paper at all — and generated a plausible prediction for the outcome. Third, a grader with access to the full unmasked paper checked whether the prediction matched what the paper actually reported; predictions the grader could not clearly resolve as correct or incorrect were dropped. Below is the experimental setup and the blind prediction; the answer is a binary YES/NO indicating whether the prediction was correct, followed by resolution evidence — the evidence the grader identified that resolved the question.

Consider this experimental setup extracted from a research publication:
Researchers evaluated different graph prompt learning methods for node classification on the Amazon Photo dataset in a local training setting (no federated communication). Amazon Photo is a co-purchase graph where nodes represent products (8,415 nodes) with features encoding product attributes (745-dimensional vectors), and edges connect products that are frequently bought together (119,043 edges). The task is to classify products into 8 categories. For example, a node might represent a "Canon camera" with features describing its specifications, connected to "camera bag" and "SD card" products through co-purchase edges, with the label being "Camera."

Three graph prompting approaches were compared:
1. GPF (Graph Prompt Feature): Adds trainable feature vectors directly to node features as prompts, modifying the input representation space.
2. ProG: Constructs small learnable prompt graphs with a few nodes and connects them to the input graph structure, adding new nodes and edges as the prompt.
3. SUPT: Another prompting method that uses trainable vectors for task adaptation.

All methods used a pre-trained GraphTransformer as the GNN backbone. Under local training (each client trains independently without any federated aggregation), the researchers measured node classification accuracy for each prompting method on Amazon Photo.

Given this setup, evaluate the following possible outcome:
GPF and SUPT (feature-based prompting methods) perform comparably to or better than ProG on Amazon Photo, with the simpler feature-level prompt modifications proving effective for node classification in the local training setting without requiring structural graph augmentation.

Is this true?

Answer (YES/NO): YES